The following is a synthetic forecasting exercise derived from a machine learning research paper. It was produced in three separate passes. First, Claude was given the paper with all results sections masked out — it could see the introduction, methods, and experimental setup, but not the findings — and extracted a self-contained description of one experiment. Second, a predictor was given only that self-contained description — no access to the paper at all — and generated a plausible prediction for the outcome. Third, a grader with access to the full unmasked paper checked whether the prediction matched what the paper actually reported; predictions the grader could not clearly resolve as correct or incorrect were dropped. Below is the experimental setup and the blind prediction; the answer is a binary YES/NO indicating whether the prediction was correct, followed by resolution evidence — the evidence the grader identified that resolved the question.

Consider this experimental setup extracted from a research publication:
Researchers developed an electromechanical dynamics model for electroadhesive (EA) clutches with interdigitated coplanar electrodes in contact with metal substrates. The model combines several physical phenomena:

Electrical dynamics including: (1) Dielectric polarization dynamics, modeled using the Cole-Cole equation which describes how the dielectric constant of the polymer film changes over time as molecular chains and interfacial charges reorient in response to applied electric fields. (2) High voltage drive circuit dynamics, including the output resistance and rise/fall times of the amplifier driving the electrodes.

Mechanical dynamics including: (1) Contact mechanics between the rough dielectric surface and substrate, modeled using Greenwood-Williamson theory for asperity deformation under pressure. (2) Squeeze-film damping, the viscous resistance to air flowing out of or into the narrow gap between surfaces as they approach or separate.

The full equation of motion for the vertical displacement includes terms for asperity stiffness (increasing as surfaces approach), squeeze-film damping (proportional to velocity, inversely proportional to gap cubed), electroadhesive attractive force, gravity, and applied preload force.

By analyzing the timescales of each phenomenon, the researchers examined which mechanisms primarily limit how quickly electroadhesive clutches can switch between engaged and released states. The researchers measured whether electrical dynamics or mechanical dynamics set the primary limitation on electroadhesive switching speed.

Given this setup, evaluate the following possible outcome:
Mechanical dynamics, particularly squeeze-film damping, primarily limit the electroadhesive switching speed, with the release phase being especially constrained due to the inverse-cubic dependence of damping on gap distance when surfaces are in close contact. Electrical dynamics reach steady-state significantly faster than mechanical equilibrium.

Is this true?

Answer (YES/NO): YES